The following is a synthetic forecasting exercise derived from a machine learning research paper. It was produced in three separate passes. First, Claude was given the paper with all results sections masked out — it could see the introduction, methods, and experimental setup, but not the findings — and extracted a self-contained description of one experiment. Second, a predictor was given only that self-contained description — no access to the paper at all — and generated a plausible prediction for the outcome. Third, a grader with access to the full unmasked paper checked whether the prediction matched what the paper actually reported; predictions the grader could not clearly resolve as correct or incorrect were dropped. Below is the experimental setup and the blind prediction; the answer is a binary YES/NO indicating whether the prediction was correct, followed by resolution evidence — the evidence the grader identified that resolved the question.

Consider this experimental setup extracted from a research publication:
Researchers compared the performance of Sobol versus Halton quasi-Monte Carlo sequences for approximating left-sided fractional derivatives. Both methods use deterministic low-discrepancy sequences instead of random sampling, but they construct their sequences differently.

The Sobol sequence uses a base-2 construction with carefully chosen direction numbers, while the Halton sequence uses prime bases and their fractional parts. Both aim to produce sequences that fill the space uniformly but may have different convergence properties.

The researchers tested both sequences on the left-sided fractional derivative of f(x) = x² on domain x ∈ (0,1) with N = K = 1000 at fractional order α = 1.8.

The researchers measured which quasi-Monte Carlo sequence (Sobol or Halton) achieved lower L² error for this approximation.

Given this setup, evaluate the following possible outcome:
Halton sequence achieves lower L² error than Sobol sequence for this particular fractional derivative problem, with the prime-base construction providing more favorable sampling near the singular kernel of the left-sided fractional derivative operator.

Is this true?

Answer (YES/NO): YES